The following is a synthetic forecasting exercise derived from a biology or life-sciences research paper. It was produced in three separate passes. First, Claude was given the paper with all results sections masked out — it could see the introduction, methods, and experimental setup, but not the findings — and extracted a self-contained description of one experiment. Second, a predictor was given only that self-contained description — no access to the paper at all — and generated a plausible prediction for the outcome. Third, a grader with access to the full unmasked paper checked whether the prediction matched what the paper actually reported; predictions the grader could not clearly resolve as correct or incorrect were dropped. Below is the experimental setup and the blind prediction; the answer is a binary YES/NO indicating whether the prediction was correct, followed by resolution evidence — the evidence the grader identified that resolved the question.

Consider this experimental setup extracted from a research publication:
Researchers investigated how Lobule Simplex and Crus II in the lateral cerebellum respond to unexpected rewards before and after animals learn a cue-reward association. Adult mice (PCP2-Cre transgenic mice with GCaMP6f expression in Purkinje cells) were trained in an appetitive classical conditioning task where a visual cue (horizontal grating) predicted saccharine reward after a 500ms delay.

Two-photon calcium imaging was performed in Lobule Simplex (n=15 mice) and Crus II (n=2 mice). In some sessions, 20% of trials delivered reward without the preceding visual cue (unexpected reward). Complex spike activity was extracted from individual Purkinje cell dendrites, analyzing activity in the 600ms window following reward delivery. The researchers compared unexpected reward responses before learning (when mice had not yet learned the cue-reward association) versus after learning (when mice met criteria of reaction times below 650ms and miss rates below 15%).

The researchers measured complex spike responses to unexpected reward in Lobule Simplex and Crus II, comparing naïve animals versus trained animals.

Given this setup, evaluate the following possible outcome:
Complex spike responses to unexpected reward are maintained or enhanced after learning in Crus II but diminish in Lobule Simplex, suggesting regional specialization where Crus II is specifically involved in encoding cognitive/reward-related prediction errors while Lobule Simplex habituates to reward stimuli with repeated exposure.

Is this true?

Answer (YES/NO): NO